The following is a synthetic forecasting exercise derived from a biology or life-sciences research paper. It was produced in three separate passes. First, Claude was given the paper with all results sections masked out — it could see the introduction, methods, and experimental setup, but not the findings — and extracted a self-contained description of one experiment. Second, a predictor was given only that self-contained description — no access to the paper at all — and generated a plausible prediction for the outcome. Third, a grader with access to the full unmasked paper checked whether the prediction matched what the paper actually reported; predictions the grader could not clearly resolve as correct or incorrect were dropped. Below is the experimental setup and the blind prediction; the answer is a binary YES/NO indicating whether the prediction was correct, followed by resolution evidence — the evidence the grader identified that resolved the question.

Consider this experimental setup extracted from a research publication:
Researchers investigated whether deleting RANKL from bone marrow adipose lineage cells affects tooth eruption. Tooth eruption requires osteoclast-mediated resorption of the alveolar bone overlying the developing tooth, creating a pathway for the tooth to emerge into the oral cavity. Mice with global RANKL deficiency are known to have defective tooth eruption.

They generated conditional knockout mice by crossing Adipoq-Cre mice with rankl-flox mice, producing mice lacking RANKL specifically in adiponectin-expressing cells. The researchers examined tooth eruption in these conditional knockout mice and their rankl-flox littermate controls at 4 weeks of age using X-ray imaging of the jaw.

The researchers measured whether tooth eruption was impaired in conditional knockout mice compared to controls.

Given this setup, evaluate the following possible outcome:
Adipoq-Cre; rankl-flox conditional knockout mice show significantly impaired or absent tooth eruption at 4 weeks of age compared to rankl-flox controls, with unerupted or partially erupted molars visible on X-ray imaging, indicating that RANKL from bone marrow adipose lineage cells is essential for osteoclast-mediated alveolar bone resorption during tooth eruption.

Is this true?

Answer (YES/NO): NO